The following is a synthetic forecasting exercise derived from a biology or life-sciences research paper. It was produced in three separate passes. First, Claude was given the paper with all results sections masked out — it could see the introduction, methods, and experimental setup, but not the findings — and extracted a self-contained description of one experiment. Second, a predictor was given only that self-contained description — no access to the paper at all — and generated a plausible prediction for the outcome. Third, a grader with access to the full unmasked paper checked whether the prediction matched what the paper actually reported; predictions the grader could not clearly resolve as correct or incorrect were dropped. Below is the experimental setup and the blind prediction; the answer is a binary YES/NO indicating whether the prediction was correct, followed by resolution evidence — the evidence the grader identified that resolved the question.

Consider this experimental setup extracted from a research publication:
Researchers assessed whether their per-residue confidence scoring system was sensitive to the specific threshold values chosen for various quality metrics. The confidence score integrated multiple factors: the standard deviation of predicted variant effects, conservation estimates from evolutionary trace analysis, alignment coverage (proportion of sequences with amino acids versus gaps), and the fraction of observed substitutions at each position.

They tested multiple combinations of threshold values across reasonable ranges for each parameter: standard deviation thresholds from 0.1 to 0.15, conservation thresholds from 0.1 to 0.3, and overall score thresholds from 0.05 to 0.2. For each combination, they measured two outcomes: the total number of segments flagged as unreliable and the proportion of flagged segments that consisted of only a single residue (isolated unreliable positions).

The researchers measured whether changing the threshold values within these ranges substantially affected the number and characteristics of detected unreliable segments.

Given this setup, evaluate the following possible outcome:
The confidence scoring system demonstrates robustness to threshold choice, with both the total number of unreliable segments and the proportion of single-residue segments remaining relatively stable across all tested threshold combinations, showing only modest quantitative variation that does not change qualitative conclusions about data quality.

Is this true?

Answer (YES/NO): YES